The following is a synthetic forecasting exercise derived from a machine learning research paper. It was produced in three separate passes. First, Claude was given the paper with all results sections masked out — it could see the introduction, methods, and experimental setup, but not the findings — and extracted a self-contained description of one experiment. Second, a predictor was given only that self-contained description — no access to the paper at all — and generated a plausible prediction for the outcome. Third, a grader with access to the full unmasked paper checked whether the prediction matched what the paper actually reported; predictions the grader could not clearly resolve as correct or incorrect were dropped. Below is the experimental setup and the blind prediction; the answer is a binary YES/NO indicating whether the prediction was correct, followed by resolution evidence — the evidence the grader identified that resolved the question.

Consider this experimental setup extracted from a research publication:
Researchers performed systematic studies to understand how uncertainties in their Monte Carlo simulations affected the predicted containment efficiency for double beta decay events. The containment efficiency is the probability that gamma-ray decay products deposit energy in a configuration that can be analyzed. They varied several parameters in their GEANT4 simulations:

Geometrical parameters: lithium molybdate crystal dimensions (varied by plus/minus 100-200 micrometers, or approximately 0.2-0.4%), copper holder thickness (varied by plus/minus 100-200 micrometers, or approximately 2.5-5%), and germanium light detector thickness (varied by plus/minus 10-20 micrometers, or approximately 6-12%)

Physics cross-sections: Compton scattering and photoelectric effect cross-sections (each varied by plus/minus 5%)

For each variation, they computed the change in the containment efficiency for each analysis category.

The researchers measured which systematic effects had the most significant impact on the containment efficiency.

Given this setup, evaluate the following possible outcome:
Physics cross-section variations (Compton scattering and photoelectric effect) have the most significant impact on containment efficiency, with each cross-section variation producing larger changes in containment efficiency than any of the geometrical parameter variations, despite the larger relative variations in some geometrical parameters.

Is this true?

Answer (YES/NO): YES